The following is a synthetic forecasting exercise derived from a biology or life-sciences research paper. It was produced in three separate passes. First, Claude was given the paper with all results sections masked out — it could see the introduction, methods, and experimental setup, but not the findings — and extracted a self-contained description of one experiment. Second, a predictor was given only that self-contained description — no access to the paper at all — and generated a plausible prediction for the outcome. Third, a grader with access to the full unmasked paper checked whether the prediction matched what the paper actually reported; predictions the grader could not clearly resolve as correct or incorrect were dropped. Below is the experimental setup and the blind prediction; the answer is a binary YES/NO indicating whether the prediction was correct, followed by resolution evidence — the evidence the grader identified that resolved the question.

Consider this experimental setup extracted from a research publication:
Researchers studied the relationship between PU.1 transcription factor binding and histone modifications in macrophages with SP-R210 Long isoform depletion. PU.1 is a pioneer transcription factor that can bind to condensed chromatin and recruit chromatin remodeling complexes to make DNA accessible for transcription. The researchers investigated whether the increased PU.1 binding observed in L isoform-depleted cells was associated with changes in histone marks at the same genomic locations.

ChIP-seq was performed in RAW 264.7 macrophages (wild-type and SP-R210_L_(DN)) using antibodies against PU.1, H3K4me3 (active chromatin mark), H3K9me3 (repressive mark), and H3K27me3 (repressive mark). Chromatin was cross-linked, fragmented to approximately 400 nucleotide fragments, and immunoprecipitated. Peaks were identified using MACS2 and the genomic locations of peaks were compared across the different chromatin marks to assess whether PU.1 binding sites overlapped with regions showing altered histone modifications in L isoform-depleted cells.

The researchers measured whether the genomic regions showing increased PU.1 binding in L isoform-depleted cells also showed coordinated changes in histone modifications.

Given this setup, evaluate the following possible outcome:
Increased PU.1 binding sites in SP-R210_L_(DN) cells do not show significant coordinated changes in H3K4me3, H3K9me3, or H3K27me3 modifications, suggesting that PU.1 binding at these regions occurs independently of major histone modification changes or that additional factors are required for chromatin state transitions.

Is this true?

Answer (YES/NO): NO